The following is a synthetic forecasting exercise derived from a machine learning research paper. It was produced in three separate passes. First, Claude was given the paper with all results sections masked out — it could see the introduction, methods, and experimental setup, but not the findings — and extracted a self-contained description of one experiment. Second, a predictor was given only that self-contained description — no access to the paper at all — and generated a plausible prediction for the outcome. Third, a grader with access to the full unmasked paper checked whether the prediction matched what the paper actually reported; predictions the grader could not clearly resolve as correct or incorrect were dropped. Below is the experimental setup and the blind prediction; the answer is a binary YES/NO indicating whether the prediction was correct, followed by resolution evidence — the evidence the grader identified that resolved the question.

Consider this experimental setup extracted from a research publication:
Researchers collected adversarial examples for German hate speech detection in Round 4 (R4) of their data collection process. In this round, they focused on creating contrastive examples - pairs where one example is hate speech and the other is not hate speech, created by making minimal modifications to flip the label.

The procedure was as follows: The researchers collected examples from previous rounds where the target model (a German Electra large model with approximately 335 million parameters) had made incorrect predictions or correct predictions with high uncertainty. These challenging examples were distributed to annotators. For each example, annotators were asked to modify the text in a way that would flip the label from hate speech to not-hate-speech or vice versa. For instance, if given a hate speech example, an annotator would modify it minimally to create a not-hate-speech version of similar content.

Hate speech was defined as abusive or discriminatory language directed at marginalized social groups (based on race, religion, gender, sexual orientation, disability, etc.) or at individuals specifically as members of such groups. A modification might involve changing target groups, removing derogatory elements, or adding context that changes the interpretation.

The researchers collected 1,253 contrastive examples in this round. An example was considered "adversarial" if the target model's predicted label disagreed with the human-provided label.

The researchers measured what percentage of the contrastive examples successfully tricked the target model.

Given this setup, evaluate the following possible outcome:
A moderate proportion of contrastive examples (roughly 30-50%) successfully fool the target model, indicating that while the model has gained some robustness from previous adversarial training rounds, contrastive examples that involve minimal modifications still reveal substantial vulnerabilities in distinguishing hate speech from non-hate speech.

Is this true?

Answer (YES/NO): YES